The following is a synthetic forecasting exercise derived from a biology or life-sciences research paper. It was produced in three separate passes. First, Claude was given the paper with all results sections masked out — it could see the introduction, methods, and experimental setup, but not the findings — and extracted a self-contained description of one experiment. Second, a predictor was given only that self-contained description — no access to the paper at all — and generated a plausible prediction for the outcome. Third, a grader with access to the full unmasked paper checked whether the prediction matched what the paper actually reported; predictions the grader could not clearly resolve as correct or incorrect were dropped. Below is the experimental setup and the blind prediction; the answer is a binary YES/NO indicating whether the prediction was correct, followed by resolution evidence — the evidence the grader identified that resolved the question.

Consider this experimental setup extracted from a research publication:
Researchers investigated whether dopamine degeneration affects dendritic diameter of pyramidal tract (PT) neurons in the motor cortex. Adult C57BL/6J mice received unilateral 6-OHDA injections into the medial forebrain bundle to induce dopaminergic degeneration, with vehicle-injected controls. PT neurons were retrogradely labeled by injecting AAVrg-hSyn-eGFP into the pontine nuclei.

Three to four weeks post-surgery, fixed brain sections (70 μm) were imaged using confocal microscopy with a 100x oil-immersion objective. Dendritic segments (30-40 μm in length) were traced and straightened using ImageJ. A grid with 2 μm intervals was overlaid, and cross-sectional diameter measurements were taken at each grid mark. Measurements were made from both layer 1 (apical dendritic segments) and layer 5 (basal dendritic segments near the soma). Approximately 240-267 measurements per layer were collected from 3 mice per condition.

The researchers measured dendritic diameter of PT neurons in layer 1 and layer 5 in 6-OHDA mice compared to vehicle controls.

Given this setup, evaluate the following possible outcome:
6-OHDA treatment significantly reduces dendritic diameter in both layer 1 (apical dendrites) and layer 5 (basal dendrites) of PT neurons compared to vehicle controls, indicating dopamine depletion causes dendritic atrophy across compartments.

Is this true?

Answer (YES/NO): YES